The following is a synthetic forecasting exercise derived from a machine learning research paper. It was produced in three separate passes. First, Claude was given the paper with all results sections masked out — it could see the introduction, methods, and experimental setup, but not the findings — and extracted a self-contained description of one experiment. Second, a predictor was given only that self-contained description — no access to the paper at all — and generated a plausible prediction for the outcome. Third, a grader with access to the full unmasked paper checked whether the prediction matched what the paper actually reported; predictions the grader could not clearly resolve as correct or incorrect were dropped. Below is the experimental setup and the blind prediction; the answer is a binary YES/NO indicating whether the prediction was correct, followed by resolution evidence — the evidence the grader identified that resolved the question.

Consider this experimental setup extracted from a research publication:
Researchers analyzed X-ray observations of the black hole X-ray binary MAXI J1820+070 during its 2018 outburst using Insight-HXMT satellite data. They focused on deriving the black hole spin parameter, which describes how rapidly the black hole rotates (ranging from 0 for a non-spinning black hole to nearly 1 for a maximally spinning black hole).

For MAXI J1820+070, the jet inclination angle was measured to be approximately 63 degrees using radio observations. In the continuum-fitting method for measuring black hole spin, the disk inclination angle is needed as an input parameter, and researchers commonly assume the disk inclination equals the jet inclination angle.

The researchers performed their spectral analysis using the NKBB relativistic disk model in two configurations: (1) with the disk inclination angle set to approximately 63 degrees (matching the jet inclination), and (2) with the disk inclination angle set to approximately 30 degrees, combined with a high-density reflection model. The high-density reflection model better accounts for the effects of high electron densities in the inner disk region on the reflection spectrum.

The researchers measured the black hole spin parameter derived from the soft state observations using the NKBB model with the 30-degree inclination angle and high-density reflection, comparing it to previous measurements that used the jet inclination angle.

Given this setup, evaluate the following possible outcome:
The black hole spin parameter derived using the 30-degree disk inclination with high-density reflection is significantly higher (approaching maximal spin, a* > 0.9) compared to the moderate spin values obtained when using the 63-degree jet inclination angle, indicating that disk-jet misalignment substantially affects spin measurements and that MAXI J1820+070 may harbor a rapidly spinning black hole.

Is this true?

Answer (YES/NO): YES